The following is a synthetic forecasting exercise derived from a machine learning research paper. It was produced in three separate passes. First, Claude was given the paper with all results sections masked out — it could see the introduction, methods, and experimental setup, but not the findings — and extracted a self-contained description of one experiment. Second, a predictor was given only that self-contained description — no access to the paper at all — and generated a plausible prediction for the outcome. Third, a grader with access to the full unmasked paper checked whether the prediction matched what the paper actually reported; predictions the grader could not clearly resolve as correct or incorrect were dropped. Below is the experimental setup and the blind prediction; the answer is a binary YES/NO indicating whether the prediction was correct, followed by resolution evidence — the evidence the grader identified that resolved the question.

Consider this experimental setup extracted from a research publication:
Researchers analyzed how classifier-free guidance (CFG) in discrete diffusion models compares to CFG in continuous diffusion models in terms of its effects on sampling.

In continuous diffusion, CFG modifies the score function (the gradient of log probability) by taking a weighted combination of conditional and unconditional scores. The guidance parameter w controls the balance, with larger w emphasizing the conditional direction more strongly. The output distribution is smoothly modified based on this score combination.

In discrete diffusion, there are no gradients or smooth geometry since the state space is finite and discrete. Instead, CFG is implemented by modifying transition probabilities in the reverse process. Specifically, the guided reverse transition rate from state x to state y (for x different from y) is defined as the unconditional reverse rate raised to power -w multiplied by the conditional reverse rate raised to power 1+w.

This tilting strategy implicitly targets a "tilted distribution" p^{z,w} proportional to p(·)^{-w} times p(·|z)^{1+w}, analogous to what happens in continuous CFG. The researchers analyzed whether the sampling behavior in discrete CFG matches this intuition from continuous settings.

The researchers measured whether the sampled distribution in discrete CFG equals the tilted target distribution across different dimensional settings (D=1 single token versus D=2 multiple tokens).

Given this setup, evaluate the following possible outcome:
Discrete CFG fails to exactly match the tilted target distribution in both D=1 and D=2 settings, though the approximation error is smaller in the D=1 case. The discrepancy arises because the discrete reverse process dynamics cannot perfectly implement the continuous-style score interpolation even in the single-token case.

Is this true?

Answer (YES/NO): NO